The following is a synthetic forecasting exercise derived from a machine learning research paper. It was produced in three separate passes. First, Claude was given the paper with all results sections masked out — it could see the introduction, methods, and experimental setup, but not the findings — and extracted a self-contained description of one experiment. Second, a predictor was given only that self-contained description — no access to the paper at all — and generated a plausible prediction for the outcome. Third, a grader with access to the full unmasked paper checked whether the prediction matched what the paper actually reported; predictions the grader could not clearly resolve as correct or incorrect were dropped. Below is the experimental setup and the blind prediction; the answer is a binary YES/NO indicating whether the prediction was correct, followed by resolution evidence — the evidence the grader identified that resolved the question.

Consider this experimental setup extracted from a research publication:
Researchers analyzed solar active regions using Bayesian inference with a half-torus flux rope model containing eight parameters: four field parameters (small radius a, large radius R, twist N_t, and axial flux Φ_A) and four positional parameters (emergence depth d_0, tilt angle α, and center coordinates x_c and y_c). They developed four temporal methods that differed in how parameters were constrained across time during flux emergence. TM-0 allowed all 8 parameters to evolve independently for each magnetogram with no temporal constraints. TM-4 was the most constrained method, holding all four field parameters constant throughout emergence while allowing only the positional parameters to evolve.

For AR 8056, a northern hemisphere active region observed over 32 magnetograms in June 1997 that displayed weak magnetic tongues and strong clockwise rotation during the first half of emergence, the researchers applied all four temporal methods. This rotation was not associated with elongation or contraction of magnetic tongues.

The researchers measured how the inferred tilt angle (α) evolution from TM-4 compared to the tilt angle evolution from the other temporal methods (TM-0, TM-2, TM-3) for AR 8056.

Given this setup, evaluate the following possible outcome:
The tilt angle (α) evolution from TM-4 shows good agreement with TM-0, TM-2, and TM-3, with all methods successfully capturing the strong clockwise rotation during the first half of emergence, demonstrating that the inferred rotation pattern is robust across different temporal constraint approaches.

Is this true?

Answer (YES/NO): NO